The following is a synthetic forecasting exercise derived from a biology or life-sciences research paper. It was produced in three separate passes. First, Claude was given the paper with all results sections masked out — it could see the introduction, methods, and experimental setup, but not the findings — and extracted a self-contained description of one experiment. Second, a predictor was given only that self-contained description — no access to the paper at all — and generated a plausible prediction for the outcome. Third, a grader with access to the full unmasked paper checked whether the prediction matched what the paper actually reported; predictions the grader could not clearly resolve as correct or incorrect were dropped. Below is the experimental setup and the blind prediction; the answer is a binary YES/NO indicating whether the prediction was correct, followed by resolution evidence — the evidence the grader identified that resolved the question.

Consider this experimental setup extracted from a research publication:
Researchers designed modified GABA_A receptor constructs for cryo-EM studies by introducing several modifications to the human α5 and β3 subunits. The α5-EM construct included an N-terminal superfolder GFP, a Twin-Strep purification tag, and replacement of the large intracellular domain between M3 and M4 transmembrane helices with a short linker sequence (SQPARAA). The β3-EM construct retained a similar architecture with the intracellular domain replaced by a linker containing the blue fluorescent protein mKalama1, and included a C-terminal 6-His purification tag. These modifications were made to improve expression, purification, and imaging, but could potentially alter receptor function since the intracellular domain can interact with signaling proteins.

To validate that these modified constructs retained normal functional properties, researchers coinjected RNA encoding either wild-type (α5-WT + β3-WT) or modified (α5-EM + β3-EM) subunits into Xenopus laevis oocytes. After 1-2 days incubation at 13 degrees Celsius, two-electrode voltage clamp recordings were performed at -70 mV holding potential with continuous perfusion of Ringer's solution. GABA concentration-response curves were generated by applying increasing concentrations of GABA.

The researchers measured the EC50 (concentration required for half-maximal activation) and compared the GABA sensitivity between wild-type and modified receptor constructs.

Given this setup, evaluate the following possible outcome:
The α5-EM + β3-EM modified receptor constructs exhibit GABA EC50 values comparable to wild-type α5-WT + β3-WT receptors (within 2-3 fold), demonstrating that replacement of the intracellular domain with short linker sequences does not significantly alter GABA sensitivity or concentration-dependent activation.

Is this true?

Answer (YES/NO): NO